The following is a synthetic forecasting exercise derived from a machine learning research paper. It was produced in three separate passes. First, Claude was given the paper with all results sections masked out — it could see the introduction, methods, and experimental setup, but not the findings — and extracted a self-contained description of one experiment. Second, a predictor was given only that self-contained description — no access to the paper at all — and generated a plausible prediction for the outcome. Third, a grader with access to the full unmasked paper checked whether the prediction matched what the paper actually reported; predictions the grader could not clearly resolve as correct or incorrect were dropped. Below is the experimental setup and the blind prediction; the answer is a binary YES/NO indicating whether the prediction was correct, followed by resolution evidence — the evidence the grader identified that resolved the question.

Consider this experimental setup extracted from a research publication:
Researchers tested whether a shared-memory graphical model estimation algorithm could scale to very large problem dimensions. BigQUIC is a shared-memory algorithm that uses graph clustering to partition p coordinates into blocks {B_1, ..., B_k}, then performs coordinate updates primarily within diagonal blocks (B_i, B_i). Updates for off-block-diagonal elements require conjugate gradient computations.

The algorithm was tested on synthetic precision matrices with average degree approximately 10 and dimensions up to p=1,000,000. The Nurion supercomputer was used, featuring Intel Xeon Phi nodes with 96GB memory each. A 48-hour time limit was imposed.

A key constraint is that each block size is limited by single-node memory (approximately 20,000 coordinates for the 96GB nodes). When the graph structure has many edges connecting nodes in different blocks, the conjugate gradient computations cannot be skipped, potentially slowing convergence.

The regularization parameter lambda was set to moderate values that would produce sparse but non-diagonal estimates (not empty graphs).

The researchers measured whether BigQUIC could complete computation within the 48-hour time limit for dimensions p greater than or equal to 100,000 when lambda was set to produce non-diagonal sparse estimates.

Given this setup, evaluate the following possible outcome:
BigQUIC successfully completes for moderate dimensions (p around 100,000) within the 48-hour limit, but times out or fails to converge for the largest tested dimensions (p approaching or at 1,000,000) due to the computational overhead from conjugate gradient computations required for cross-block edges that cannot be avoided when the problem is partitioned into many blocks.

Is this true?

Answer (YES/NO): NO